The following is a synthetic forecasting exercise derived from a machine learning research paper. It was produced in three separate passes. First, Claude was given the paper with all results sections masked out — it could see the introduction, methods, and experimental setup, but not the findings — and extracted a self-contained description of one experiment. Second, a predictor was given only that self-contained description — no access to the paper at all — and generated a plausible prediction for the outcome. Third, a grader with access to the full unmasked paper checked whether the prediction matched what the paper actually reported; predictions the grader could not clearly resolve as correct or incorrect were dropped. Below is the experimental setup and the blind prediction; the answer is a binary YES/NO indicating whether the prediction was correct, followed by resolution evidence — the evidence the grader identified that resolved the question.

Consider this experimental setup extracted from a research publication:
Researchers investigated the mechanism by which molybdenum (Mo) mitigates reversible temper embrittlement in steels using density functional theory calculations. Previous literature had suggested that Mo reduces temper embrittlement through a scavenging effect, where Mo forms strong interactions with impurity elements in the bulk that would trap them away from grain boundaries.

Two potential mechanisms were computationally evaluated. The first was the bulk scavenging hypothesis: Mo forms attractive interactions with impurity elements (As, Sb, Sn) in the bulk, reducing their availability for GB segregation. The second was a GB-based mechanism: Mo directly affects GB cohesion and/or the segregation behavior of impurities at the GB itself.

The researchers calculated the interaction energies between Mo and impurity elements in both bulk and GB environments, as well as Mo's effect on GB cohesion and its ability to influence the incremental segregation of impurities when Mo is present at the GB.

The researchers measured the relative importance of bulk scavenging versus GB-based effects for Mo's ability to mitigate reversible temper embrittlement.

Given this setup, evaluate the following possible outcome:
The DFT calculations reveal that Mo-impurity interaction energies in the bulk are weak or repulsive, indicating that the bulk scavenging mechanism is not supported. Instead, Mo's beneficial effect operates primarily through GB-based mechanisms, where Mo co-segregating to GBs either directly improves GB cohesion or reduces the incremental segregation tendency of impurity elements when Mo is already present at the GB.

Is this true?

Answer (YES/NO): YES